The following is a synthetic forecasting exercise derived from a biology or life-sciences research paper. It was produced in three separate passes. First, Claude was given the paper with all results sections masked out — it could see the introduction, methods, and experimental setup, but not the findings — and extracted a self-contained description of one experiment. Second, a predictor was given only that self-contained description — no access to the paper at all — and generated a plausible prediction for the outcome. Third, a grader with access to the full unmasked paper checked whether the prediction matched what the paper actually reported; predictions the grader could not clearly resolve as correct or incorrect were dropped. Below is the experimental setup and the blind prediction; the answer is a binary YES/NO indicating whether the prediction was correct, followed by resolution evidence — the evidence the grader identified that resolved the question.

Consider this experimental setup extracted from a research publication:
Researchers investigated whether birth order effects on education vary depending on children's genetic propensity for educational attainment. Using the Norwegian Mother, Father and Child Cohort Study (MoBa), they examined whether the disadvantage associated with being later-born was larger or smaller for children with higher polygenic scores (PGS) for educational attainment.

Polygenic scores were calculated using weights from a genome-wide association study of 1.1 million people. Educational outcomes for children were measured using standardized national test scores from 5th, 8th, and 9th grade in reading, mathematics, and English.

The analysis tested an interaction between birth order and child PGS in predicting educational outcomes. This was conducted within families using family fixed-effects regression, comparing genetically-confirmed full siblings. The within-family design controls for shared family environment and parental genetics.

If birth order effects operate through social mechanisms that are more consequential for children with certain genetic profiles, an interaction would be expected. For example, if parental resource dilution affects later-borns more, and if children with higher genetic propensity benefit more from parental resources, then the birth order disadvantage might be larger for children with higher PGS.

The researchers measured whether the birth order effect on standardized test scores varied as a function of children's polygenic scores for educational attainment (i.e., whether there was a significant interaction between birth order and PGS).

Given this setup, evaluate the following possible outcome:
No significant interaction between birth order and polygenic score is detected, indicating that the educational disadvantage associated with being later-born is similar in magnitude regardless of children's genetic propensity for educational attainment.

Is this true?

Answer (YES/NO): YES